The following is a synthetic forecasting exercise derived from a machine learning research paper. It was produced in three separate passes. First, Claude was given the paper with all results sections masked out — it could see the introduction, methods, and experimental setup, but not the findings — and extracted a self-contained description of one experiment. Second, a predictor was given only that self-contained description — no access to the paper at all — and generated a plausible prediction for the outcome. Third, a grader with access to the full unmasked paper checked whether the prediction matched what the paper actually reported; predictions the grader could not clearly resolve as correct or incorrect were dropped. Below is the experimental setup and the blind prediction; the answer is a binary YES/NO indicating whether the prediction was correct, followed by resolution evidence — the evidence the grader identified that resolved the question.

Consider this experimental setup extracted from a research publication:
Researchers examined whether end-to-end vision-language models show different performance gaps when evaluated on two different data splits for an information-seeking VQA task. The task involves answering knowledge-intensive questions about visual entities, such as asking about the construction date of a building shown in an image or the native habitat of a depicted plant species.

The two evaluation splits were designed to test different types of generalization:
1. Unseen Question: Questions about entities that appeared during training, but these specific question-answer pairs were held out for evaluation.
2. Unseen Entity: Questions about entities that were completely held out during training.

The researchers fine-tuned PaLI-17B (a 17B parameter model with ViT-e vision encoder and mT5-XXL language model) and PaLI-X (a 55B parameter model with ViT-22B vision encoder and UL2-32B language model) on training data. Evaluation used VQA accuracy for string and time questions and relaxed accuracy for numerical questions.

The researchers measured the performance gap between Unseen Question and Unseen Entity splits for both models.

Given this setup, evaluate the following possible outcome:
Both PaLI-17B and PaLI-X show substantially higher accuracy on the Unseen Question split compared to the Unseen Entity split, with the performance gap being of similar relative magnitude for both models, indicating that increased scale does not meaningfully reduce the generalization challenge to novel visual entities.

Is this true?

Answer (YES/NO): NO